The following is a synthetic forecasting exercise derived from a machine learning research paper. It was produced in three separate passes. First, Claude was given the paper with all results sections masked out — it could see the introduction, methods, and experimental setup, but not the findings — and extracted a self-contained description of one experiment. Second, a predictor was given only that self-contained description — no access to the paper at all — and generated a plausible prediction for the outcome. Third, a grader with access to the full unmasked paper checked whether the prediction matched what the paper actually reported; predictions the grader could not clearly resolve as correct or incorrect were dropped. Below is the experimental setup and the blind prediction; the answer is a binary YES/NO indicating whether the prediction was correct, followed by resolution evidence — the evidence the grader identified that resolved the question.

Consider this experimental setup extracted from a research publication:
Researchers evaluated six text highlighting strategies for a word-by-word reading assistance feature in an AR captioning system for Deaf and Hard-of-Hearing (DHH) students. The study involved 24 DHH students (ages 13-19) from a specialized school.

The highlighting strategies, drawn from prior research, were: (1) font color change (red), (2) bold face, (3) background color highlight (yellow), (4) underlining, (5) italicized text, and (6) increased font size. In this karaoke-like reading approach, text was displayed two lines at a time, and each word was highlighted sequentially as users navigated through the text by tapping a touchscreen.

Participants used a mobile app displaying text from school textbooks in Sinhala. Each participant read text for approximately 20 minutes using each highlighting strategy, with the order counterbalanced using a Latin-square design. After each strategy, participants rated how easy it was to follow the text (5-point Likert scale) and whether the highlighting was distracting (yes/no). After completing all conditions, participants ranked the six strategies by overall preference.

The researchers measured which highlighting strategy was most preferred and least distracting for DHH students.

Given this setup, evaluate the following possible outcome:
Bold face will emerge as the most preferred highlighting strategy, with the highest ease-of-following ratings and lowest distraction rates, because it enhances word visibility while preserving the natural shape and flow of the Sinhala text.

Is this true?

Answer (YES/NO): NO